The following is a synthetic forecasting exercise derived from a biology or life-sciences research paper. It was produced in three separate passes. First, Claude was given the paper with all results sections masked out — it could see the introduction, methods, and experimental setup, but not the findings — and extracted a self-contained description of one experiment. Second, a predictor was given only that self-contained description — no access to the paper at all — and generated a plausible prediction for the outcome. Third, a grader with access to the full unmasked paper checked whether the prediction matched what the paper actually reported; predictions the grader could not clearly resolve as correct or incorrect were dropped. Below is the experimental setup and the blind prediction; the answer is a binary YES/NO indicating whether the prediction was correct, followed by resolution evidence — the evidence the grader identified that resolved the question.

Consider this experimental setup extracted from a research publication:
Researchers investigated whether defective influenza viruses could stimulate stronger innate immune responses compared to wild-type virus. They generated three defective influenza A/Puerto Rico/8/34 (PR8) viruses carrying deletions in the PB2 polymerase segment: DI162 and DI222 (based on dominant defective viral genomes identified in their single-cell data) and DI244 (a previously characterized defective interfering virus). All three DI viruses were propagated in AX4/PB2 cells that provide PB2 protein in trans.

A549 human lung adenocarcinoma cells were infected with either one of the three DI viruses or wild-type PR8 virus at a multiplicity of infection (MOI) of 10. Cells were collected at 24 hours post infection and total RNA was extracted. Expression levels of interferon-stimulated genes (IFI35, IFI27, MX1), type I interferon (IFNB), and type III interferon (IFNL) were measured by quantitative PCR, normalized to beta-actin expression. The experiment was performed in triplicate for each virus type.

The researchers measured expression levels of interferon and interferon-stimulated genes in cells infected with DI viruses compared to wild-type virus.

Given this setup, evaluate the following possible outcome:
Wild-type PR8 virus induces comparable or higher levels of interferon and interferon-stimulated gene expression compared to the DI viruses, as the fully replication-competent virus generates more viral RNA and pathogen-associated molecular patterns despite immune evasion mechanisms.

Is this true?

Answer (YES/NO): NO